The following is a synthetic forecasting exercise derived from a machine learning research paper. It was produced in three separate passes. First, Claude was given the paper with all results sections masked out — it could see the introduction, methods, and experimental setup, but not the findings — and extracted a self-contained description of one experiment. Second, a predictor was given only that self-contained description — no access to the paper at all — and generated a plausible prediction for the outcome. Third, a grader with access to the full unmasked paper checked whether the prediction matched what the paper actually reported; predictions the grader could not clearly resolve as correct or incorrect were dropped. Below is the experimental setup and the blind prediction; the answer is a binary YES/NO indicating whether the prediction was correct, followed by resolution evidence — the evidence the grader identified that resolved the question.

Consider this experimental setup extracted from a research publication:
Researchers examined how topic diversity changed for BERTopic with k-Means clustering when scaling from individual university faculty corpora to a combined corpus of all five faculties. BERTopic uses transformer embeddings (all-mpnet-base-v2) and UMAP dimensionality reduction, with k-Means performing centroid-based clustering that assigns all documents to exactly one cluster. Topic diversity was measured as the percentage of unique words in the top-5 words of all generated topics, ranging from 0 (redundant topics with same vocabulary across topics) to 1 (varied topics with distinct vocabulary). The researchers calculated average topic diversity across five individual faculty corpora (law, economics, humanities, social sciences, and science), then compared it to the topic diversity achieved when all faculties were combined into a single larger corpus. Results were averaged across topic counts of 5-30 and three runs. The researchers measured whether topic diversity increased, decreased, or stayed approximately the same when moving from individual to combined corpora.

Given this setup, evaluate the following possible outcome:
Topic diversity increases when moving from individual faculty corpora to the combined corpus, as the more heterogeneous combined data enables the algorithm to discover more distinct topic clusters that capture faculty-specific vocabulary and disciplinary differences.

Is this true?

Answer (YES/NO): NO